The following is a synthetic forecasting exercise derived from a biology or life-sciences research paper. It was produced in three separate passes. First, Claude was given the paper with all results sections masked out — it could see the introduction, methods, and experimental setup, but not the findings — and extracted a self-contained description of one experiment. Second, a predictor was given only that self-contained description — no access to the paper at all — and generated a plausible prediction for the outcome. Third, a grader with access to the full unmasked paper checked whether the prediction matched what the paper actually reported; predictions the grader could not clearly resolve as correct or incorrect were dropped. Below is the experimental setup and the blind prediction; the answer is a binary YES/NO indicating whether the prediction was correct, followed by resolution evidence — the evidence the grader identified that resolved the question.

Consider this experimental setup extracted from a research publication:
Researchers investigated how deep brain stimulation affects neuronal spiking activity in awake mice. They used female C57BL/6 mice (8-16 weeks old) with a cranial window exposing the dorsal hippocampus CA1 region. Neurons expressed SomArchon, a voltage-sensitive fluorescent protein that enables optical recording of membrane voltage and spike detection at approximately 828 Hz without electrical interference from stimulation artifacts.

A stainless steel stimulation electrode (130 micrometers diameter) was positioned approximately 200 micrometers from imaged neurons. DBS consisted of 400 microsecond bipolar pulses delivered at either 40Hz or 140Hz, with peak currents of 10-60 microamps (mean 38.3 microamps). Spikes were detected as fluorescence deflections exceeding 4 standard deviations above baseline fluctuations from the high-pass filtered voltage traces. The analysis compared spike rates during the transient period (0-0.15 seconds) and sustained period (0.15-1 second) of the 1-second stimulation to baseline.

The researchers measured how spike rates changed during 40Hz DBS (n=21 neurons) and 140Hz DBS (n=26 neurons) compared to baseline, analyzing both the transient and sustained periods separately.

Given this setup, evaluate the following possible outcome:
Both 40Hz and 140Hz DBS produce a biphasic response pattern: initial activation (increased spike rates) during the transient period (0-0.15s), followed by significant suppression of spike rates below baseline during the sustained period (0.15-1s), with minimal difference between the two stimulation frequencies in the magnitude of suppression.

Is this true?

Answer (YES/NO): NO